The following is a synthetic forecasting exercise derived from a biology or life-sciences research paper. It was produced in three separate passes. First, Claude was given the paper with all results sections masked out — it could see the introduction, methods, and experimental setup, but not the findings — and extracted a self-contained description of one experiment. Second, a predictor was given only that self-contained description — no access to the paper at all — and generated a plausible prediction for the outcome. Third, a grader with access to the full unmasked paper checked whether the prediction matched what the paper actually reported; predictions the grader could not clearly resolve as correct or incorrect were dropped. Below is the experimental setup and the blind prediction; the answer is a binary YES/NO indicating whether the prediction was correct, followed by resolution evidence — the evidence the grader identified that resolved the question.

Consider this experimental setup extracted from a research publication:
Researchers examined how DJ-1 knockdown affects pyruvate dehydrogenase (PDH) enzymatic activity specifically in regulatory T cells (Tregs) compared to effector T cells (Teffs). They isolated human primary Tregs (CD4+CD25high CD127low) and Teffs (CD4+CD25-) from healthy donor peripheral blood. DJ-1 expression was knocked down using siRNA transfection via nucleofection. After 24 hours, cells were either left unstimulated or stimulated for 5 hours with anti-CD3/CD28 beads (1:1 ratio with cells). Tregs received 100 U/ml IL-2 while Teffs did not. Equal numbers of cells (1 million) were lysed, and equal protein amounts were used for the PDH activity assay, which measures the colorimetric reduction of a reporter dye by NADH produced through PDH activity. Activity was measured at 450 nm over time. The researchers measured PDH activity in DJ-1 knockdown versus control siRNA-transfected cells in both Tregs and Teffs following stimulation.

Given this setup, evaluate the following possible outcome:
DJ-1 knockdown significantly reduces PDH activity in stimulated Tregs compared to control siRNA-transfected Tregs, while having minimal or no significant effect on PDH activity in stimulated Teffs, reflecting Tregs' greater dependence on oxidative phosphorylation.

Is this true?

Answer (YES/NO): NO